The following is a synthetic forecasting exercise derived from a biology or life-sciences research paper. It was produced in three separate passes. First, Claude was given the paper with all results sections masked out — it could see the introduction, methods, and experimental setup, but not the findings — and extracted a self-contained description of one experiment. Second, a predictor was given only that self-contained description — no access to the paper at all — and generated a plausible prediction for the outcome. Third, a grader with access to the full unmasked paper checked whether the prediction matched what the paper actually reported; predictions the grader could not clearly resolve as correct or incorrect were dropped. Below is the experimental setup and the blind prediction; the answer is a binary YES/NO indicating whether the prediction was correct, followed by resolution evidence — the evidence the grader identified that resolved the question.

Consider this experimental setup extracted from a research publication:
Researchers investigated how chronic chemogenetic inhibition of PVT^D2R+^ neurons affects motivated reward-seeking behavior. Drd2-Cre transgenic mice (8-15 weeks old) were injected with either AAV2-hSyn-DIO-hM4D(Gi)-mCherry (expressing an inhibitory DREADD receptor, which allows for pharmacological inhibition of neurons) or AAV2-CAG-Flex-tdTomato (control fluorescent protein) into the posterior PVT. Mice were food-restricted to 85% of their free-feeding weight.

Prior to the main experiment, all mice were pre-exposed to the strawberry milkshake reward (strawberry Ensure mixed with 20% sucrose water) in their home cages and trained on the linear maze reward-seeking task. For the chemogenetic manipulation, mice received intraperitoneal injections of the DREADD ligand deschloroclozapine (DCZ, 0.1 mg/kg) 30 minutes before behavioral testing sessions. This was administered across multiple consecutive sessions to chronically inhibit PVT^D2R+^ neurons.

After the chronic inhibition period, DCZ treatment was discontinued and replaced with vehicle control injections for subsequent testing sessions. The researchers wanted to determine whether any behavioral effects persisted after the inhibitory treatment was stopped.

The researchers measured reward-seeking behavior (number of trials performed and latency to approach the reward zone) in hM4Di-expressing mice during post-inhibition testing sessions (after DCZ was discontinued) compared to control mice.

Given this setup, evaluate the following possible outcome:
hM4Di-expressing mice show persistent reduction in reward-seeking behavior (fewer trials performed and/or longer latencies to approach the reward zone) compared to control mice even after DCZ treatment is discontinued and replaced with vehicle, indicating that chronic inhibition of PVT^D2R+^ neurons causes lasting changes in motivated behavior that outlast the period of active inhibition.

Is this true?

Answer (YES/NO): YES